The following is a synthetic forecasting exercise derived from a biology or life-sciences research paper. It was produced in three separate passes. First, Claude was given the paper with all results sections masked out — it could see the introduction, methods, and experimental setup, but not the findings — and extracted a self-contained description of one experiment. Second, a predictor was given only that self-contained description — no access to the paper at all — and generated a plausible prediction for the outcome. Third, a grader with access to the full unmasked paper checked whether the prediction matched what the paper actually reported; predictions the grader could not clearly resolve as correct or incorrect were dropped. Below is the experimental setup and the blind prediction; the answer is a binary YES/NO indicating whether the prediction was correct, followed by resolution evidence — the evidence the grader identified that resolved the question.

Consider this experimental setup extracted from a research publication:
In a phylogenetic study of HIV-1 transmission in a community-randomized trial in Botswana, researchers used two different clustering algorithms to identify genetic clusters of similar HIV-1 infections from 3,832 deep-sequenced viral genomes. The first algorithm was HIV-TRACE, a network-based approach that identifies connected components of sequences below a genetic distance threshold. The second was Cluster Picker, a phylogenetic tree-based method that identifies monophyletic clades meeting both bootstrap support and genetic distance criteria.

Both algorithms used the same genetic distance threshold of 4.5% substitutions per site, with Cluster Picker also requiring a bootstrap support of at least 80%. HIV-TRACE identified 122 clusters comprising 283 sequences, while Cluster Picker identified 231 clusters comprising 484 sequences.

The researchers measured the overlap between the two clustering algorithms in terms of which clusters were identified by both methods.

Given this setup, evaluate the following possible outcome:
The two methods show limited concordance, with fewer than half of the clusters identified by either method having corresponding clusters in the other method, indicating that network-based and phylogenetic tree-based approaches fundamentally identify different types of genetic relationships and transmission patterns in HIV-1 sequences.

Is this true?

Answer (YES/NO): NO